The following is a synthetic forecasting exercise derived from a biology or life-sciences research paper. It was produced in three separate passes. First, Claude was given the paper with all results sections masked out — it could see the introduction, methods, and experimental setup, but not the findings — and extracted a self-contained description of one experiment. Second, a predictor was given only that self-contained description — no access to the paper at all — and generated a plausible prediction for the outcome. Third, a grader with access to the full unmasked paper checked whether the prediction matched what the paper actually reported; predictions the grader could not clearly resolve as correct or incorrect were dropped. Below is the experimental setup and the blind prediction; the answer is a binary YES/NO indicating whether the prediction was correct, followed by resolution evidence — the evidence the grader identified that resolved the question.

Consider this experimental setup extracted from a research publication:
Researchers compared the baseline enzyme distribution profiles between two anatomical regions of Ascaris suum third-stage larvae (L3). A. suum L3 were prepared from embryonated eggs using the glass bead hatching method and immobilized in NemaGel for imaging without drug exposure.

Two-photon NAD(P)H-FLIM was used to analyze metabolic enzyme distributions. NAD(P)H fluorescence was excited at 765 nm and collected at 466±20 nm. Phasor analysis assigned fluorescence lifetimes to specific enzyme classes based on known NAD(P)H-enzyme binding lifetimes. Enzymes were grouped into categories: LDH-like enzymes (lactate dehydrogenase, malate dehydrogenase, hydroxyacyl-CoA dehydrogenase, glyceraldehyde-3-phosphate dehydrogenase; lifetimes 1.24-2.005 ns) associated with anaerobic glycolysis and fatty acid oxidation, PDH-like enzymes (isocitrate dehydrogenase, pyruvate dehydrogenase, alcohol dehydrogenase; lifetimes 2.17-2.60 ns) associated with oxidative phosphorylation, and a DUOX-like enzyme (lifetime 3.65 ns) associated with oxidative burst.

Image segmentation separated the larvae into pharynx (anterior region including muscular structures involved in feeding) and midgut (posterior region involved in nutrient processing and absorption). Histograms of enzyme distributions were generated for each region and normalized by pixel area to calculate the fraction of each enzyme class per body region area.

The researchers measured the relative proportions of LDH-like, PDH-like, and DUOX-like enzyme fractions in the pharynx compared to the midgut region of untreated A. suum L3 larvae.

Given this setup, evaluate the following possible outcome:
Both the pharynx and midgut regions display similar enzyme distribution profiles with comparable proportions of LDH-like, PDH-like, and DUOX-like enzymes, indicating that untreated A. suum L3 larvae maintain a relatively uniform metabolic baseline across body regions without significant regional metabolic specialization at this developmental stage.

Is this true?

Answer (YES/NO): NO